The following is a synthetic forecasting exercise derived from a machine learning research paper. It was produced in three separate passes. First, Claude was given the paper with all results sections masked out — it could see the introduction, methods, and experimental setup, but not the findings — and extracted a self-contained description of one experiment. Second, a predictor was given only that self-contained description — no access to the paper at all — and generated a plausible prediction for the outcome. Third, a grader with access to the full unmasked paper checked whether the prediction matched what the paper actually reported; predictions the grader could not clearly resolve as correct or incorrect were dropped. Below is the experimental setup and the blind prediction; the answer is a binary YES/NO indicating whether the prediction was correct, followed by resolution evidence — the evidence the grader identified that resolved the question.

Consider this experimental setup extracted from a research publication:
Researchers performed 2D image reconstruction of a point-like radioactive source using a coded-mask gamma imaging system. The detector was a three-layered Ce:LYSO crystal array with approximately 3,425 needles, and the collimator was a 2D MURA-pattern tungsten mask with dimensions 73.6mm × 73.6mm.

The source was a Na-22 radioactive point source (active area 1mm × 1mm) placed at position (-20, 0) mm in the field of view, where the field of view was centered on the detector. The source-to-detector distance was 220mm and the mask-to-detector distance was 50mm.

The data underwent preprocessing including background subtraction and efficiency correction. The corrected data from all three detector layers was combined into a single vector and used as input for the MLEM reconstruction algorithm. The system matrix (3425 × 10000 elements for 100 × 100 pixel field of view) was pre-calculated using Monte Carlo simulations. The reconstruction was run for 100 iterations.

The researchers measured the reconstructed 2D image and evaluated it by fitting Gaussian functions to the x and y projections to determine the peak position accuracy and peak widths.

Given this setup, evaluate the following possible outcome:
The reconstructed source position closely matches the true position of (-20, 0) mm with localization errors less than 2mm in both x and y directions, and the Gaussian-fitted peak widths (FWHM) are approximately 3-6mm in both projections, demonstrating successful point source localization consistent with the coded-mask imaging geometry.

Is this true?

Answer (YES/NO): YES